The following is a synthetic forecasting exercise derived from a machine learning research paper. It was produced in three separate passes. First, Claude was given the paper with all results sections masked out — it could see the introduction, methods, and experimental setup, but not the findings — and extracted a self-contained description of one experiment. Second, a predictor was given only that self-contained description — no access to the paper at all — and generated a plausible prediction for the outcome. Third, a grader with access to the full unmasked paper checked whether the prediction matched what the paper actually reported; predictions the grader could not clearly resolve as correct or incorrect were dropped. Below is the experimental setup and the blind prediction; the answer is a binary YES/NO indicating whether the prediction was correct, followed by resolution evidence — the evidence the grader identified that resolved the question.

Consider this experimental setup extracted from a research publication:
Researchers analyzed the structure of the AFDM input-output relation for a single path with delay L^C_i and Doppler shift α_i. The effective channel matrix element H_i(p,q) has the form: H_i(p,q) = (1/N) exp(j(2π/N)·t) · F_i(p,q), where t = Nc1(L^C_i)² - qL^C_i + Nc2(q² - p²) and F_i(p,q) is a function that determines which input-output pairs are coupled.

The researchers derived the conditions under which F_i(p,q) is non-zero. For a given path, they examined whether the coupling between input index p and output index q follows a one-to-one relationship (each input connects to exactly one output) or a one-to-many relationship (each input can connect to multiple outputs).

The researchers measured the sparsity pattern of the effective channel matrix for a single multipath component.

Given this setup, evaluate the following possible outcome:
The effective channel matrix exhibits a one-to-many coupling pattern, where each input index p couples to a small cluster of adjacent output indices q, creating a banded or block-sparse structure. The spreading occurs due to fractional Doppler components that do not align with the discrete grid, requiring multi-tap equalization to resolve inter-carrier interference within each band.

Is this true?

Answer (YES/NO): NO